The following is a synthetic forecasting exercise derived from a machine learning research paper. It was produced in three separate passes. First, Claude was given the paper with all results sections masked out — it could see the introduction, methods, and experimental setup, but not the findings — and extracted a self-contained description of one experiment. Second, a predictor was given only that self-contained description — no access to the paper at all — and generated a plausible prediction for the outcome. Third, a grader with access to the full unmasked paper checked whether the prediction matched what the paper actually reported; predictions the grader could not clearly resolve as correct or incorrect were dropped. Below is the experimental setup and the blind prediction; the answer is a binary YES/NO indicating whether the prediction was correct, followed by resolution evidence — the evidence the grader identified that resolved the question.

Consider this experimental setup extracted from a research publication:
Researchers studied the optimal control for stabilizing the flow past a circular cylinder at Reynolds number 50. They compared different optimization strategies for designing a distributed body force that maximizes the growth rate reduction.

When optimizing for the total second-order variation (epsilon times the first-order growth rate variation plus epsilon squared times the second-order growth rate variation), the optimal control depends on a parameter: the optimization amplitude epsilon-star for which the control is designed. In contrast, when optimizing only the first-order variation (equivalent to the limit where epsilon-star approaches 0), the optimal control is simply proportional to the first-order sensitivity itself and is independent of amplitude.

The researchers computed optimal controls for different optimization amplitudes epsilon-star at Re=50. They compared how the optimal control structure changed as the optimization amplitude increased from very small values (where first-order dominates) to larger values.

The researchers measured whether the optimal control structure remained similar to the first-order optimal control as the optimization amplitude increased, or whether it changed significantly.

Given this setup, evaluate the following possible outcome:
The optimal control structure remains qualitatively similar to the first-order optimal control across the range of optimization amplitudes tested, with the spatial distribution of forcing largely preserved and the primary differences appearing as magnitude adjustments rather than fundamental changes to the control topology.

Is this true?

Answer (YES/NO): NO